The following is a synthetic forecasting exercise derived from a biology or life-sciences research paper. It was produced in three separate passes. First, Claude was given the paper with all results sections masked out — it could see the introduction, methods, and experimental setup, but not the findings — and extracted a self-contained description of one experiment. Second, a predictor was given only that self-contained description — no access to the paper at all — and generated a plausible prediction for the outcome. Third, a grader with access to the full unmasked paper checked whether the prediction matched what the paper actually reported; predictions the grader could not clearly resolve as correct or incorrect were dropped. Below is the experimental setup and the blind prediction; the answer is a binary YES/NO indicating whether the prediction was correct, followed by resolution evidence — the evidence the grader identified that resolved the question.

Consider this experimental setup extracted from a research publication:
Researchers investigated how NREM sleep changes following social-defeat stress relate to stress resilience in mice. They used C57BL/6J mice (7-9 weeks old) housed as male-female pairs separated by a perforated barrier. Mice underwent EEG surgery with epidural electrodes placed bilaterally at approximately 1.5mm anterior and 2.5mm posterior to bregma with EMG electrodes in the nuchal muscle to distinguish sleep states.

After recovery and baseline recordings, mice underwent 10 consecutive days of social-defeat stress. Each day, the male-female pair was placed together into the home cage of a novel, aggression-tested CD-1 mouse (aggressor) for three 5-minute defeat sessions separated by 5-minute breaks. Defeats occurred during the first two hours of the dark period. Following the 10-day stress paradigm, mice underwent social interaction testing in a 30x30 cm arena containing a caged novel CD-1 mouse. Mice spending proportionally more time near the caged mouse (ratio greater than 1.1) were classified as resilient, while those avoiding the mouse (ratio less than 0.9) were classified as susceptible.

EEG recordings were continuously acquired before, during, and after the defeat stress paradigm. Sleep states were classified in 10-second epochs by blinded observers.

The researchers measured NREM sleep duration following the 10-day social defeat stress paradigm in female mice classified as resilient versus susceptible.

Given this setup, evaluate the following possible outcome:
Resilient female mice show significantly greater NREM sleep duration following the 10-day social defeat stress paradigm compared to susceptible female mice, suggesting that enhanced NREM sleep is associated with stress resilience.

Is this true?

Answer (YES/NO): NO